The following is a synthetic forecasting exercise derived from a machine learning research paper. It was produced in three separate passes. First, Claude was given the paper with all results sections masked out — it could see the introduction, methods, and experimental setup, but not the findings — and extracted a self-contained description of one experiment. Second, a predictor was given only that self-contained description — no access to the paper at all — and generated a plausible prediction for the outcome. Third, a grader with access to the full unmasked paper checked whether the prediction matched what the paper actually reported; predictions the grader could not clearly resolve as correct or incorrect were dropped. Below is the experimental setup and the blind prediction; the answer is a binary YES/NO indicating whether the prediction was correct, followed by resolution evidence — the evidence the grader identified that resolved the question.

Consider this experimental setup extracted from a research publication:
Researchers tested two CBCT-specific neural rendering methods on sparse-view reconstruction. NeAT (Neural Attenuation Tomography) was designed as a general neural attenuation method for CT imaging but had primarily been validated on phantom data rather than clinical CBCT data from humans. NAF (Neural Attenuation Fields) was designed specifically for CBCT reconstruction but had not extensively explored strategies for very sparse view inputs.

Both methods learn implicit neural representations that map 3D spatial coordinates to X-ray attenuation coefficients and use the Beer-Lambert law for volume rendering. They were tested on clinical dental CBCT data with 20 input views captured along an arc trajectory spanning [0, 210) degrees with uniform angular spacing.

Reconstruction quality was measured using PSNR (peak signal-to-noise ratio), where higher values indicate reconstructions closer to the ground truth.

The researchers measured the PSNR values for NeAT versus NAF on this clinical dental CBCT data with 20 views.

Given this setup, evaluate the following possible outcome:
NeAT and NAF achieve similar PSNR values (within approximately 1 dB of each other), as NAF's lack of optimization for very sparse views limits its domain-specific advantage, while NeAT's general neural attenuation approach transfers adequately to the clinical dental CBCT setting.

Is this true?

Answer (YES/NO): YES